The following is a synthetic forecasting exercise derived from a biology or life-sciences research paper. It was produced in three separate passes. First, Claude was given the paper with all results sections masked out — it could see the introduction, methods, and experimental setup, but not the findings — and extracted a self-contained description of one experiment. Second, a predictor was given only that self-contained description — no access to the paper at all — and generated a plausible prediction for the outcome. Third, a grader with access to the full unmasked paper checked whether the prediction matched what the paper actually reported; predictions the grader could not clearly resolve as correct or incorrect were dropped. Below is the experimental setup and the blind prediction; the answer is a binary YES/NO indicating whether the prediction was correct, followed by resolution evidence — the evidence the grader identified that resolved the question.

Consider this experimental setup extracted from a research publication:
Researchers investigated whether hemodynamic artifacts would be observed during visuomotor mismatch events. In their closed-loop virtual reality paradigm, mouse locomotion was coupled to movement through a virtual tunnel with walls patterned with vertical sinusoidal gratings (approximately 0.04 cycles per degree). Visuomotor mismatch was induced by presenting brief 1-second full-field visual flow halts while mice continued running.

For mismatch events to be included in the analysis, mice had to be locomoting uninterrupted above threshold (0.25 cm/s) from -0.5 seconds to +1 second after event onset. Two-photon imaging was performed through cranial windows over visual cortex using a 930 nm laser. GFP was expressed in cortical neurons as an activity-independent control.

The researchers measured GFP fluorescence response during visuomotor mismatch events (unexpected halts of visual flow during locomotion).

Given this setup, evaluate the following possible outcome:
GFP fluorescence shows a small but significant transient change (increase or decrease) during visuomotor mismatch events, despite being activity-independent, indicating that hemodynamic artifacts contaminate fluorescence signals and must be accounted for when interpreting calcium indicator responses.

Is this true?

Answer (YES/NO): NO